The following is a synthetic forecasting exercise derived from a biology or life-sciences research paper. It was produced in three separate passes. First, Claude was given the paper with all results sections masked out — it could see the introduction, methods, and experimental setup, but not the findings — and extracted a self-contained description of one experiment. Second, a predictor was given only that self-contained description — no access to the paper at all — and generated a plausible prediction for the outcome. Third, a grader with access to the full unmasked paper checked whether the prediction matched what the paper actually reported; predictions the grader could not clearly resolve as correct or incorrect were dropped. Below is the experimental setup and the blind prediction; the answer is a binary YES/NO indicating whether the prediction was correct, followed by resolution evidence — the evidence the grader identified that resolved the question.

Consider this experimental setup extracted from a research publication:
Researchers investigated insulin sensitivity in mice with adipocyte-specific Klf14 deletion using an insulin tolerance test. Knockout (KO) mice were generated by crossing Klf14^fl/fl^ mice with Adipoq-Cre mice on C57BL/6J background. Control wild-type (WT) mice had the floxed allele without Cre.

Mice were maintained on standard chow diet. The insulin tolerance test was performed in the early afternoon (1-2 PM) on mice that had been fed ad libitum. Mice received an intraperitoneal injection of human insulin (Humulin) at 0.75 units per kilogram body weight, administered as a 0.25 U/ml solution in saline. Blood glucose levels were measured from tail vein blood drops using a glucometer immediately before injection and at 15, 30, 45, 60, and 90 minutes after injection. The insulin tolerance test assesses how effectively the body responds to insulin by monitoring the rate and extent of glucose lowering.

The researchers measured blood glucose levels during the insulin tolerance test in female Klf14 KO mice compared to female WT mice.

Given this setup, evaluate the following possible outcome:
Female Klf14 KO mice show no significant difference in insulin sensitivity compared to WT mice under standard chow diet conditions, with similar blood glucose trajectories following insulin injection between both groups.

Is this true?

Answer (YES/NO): NO